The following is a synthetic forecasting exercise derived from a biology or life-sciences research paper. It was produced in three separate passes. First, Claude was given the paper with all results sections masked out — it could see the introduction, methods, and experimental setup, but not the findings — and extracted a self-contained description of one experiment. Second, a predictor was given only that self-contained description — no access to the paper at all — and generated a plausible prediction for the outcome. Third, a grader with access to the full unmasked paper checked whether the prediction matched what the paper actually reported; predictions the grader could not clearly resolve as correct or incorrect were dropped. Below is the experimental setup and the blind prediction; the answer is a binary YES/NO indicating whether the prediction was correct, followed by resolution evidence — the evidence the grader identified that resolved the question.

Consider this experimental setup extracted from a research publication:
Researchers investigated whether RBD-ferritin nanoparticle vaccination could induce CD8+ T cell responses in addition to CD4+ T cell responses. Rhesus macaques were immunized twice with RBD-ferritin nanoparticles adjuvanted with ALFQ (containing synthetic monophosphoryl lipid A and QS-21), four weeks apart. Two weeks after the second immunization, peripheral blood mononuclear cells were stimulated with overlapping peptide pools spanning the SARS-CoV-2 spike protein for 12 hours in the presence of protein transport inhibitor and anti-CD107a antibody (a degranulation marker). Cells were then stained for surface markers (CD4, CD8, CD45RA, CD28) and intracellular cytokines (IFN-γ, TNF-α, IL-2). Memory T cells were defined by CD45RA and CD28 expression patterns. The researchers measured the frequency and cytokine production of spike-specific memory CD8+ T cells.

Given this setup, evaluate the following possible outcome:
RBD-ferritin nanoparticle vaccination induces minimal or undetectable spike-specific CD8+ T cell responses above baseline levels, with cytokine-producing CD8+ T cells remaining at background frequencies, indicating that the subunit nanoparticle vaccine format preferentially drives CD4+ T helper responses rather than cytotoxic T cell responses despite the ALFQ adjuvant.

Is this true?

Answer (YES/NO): NO